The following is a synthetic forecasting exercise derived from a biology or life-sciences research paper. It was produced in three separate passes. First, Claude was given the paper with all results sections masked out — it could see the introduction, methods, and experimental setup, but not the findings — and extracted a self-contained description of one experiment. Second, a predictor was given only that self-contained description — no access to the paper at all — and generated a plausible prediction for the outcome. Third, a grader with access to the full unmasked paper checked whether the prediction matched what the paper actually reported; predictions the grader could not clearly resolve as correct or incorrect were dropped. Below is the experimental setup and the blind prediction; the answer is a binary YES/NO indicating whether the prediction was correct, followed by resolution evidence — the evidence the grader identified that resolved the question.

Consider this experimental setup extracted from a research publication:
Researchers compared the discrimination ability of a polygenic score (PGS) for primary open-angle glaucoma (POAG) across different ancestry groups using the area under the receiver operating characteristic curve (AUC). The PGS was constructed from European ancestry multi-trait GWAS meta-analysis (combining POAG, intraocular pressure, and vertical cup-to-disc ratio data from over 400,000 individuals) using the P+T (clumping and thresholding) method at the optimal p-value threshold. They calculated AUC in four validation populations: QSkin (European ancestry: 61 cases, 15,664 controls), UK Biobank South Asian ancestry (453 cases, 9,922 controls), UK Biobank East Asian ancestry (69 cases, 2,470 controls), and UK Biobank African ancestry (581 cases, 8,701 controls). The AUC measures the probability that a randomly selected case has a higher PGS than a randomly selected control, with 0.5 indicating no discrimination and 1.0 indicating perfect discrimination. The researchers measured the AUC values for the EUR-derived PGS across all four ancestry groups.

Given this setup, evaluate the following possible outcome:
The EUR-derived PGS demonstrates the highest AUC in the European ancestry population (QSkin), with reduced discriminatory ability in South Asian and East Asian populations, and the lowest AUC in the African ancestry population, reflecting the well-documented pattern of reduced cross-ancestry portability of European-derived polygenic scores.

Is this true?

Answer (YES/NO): YES